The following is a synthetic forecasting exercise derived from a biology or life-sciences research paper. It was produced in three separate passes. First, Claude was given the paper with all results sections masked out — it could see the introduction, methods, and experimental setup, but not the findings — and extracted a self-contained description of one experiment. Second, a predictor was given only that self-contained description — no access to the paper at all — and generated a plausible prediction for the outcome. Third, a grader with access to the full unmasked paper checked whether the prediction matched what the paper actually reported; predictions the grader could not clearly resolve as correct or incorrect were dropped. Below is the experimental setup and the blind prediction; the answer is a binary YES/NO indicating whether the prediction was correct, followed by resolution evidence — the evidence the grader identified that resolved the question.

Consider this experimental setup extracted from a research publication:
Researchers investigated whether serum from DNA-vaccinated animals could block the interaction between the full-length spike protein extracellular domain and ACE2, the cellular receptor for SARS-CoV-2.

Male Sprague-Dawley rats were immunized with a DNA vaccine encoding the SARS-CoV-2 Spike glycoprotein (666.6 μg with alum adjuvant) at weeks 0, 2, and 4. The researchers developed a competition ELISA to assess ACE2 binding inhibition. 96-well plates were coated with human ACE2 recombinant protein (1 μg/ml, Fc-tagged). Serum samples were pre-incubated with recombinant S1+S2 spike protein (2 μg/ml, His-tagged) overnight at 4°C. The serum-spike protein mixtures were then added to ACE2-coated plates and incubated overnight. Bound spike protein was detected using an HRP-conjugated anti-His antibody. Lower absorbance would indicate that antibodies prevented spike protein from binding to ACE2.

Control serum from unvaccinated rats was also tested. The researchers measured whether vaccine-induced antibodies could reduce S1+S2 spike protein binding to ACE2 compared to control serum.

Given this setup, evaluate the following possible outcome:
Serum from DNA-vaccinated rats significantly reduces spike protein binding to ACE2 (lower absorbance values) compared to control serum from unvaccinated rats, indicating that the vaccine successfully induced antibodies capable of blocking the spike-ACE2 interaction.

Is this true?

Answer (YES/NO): YES